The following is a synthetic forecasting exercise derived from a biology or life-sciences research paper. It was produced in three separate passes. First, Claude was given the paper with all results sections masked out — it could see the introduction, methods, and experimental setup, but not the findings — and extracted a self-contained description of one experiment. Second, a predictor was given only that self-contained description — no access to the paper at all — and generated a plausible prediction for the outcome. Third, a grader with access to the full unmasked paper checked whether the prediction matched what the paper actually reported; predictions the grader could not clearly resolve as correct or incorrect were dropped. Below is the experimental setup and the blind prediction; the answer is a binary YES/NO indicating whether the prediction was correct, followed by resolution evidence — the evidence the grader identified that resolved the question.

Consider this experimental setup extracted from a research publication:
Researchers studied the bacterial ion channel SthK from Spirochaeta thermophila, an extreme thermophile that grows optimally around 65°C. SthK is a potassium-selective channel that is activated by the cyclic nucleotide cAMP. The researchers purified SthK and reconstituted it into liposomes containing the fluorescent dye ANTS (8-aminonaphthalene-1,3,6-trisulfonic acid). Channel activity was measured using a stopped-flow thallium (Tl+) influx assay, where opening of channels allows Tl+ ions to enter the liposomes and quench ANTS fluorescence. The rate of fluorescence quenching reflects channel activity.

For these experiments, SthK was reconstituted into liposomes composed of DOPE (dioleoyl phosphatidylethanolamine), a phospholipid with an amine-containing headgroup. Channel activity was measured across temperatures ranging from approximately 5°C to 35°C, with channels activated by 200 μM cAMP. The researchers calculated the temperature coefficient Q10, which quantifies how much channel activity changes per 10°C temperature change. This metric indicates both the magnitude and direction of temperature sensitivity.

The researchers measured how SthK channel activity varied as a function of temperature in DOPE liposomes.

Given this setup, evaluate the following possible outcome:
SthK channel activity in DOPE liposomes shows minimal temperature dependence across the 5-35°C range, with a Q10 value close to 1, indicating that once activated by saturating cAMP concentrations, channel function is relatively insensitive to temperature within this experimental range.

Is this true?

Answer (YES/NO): NO